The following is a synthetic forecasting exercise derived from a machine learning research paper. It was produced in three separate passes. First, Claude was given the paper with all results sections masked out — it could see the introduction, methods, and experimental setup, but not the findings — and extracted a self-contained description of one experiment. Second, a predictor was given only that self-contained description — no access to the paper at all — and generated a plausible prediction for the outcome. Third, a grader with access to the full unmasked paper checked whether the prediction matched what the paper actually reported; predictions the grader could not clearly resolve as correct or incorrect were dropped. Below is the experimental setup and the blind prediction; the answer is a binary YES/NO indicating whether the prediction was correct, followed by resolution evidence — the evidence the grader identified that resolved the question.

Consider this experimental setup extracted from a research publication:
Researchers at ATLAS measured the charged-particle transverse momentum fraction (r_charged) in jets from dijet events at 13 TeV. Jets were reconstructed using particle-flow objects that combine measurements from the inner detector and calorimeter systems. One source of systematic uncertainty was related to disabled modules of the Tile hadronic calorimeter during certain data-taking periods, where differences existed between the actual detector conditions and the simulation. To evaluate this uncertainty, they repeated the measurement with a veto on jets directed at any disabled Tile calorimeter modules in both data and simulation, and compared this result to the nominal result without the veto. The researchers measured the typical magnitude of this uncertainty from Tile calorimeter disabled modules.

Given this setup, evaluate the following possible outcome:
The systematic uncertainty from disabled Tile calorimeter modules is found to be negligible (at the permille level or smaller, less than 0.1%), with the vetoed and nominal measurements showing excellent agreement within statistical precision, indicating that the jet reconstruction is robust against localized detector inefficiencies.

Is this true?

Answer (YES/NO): NO